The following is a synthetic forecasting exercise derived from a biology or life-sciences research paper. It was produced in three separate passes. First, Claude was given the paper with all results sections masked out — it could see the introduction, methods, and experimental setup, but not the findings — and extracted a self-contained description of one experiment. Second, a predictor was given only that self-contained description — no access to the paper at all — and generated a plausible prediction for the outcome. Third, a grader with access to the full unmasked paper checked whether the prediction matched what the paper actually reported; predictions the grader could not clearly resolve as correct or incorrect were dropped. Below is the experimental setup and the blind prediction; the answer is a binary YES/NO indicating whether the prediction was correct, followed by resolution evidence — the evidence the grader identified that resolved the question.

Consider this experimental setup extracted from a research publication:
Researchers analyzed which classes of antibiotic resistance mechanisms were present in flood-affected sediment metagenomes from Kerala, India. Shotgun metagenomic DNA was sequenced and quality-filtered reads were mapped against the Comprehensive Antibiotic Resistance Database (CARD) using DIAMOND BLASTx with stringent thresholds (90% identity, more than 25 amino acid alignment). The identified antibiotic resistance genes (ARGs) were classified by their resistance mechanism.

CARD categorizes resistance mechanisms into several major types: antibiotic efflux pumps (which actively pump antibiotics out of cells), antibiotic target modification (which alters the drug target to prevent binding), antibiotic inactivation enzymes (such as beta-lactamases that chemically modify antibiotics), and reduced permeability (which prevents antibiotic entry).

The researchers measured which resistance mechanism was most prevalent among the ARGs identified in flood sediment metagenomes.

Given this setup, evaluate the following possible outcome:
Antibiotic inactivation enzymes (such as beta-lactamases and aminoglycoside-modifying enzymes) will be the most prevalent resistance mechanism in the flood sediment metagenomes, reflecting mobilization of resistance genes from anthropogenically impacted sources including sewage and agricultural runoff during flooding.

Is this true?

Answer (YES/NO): NO